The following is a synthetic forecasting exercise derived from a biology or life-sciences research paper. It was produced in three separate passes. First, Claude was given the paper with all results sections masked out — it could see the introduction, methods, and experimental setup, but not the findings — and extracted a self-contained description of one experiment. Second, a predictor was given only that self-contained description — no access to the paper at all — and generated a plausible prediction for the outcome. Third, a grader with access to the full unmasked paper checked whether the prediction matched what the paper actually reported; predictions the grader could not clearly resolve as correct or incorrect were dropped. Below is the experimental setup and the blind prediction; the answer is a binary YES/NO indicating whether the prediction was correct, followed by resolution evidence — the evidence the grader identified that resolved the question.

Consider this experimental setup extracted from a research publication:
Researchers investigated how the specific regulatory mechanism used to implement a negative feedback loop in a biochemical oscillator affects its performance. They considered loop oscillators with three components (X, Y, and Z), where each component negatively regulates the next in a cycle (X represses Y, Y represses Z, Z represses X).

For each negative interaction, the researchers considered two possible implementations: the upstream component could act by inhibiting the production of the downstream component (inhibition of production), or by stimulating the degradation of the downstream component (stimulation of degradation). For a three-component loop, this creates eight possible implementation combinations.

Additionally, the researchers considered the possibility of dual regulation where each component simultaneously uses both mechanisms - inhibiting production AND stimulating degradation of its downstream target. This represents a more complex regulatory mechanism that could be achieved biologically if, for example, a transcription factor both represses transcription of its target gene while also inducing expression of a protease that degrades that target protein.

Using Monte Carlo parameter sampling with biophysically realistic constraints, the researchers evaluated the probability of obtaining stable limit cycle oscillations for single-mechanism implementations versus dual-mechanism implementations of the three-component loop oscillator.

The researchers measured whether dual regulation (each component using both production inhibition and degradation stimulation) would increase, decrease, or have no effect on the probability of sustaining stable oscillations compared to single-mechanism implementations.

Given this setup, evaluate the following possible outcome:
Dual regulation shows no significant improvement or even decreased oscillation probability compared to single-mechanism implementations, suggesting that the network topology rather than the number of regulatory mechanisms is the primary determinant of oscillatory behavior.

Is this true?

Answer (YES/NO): NO